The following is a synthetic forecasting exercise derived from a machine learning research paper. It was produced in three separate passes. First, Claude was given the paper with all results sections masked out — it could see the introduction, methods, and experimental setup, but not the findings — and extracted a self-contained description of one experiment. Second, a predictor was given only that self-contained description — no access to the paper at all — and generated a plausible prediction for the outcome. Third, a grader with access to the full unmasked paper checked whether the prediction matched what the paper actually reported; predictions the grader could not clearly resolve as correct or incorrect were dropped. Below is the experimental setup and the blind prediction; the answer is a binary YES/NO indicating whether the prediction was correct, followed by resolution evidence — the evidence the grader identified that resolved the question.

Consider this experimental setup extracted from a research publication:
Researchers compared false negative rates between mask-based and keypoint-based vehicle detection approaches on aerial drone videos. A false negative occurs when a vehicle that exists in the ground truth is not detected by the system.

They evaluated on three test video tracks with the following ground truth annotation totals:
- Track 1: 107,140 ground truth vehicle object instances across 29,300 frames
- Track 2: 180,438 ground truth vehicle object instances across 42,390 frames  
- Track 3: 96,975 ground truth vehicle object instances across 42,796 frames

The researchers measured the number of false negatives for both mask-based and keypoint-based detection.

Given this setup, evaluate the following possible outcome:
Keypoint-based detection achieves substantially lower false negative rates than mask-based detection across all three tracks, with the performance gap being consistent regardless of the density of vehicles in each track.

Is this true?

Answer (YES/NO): NO